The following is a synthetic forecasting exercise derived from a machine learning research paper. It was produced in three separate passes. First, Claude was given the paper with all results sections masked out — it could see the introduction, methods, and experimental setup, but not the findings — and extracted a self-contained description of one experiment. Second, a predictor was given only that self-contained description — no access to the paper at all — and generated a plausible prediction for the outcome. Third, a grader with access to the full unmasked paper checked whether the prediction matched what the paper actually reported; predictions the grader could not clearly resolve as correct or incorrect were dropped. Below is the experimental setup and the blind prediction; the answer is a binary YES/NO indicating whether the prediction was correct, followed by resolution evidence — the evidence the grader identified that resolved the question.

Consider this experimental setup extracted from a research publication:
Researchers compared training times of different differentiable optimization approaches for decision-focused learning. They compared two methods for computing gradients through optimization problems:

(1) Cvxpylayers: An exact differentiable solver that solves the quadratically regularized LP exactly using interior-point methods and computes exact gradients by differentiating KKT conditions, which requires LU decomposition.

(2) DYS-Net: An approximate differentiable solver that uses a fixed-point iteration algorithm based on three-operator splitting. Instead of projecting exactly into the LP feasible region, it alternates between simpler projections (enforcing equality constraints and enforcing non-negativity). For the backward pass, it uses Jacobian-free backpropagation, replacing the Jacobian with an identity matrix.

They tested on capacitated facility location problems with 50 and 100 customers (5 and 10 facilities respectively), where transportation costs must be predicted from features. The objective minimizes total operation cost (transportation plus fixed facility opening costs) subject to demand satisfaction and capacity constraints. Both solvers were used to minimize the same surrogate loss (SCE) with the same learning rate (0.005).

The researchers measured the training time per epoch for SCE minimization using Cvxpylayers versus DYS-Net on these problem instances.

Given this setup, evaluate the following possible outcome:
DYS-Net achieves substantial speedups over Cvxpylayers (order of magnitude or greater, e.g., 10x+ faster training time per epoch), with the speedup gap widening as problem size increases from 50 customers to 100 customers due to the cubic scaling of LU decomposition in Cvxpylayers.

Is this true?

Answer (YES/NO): NO